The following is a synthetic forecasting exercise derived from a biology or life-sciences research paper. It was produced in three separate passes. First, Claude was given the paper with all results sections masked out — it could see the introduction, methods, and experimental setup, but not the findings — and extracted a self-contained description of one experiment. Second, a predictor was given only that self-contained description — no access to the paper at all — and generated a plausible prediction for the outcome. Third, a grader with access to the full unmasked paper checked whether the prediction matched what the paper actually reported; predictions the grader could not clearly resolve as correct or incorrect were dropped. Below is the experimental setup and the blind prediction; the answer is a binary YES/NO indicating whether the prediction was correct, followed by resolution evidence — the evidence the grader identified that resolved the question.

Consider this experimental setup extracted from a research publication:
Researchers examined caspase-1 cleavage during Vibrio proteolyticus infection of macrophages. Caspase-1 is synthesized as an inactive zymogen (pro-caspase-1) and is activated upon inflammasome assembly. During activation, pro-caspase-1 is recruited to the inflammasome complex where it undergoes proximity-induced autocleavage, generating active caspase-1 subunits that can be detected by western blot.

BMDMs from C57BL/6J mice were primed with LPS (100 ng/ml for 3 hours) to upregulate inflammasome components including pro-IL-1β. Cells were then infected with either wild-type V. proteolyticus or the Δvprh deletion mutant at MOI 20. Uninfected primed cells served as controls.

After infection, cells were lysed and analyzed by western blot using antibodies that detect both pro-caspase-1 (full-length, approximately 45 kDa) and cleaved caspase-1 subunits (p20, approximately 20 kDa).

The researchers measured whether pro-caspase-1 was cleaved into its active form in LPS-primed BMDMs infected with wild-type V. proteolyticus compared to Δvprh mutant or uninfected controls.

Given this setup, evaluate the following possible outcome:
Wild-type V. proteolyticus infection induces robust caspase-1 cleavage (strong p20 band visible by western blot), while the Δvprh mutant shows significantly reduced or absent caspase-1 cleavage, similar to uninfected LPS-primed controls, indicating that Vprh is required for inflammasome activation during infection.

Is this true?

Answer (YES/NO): YES